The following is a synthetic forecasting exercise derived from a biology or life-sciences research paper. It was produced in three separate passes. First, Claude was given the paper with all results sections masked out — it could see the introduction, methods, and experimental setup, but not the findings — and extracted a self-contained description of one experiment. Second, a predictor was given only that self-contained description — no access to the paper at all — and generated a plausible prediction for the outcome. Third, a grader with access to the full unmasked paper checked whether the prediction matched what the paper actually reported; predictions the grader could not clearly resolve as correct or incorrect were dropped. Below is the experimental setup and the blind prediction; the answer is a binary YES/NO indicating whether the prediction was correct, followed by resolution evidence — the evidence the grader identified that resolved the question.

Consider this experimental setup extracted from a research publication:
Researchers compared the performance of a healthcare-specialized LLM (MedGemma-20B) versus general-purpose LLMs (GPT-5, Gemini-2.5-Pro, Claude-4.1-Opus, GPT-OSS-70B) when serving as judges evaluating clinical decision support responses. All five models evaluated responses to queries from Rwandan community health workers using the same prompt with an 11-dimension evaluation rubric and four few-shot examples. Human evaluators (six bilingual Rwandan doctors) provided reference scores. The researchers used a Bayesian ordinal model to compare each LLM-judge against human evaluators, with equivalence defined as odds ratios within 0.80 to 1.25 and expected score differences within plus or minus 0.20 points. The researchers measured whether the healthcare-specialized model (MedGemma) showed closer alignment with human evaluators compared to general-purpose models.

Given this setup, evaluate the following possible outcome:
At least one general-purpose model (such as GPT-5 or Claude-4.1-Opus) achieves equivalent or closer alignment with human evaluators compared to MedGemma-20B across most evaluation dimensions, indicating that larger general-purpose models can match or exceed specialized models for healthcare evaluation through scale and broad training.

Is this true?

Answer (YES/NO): YES